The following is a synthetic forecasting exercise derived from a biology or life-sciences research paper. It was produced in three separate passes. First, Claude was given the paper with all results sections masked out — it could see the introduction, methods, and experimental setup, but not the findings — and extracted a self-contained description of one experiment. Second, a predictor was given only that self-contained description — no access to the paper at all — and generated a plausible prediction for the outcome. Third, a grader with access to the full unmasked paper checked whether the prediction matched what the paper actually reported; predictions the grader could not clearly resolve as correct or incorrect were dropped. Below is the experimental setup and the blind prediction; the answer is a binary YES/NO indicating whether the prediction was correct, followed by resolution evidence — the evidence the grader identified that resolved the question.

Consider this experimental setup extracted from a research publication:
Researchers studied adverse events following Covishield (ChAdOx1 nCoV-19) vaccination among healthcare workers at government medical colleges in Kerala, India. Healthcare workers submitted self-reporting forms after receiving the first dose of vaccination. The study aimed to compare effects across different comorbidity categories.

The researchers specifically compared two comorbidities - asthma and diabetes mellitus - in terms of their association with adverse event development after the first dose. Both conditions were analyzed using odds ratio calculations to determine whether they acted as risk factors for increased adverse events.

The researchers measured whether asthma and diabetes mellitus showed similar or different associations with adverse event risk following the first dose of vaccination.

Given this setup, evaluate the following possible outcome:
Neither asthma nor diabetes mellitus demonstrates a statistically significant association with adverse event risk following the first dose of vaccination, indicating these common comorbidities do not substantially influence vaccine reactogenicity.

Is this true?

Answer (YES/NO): NO